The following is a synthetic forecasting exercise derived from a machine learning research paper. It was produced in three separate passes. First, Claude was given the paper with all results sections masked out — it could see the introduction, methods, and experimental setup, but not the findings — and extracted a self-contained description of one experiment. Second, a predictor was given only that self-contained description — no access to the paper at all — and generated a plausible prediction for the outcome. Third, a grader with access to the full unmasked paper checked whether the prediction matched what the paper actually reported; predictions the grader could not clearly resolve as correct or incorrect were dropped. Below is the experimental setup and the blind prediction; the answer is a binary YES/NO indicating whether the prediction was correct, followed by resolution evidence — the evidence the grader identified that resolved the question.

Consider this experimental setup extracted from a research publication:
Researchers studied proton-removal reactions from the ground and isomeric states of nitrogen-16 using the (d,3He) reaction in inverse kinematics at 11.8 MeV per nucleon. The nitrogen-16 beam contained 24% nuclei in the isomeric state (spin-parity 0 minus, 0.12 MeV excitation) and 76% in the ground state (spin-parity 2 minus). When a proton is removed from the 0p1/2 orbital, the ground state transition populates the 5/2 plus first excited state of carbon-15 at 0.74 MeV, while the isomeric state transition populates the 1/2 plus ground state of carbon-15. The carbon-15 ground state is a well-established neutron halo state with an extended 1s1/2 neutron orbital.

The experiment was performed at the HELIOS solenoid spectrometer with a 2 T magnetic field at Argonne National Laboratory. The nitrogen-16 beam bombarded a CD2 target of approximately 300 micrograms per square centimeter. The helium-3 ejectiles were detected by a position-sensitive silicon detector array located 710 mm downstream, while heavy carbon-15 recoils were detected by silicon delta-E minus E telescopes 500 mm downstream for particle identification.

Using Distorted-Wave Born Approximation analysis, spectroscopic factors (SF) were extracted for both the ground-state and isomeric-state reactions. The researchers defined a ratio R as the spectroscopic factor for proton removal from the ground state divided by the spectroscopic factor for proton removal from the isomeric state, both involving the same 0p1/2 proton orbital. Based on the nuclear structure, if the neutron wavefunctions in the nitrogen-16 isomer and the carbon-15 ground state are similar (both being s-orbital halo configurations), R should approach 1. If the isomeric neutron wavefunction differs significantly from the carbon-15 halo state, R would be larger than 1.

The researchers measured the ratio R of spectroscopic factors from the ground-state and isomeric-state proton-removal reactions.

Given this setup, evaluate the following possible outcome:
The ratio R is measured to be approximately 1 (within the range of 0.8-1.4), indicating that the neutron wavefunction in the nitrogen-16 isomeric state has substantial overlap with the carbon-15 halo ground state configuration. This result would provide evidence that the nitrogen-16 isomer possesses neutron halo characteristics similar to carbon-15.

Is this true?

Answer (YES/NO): YES